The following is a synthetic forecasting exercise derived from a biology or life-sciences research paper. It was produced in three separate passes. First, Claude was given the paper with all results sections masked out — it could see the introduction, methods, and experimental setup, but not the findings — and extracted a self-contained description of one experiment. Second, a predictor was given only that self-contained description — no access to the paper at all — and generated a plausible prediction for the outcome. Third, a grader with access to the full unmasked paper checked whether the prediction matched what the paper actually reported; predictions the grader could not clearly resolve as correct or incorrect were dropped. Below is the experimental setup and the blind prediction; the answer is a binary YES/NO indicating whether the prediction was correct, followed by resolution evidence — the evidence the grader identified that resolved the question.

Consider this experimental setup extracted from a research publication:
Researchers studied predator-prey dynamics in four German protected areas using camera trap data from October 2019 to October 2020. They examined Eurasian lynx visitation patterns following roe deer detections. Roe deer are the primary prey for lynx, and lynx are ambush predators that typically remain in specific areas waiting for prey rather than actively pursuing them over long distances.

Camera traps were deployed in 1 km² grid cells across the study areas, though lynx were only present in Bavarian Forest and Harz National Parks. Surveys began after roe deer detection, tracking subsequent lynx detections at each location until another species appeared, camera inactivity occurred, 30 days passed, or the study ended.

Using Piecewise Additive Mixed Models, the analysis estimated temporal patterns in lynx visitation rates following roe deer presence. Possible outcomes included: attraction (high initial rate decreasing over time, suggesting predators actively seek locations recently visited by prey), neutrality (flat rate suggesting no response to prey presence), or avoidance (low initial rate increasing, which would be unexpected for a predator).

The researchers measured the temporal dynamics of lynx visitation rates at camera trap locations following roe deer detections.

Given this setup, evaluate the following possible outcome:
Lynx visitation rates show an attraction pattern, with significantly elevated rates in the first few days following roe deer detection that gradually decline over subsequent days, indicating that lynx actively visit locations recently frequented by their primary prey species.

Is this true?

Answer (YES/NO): NO